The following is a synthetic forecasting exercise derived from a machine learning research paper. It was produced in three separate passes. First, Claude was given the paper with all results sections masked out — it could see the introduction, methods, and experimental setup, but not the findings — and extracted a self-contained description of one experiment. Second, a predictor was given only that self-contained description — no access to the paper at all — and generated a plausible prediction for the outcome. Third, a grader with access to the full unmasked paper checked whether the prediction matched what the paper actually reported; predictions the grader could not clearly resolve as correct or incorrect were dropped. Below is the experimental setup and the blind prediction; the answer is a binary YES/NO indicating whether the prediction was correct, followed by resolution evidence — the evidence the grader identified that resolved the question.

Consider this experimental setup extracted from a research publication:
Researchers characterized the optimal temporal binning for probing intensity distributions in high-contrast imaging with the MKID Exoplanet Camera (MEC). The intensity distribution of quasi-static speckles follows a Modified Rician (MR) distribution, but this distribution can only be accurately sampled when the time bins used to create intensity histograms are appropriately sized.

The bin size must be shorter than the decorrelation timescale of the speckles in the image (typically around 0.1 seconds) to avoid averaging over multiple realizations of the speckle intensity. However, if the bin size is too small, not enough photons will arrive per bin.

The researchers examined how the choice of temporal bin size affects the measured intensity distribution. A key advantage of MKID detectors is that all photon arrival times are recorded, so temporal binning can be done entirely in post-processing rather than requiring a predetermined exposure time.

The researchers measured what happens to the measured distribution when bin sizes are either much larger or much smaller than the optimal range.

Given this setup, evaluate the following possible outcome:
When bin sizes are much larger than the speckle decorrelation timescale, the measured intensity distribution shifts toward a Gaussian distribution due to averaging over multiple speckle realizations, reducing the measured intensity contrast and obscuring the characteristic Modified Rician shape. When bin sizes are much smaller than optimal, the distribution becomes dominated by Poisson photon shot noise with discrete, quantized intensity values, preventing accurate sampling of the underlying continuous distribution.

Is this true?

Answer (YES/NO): NO